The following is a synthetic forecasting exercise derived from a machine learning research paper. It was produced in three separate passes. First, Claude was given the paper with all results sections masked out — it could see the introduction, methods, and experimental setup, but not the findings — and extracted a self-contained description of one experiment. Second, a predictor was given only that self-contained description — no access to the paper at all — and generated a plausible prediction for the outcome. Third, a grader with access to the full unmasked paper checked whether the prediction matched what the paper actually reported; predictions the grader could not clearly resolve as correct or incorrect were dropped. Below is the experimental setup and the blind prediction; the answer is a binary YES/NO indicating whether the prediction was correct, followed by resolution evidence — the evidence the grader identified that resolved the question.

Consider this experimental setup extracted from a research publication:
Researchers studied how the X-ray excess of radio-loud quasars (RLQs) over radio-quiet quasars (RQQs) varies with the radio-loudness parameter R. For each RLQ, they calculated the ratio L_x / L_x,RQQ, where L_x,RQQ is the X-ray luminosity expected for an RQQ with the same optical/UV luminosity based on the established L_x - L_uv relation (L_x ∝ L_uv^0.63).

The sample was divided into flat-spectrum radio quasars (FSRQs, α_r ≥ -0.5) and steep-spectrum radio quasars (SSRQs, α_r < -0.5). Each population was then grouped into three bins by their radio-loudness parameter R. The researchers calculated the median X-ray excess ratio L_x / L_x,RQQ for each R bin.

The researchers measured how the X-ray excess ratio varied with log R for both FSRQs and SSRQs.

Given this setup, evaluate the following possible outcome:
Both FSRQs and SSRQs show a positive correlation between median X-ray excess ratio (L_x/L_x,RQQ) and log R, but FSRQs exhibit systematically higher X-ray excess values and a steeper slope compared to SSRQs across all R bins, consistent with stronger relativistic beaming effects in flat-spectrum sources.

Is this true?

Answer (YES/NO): NO